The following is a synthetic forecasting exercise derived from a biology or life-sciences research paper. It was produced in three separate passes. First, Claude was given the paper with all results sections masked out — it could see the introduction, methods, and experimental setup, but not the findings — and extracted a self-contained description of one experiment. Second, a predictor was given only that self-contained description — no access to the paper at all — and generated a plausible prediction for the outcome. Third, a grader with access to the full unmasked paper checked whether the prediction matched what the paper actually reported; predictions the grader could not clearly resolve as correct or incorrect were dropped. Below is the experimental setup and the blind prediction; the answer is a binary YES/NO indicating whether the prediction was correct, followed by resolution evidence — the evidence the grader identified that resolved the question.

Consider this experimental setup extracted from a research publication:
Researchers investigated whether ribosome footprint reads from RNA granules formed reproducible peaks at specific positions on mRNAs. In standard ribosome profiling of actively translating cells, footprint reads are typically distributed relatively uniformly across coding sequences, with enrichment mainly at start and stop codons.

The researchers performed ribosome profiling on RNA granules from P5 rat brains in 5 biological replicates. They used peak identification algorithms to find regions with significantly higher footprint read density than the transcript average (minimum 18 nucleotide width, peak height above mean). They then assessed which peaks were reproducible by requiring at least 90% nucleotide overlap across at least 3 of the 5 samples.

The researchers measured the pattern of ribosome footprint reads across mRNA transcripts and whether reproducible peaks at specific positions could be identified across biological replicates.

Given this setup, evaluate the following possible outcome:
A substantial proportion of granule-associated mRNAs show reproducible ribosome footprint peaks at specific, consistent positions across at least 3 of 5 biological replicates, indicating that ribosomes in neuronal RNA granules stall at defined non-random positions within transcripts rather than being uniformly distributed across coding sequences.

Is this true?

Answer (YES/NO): YES